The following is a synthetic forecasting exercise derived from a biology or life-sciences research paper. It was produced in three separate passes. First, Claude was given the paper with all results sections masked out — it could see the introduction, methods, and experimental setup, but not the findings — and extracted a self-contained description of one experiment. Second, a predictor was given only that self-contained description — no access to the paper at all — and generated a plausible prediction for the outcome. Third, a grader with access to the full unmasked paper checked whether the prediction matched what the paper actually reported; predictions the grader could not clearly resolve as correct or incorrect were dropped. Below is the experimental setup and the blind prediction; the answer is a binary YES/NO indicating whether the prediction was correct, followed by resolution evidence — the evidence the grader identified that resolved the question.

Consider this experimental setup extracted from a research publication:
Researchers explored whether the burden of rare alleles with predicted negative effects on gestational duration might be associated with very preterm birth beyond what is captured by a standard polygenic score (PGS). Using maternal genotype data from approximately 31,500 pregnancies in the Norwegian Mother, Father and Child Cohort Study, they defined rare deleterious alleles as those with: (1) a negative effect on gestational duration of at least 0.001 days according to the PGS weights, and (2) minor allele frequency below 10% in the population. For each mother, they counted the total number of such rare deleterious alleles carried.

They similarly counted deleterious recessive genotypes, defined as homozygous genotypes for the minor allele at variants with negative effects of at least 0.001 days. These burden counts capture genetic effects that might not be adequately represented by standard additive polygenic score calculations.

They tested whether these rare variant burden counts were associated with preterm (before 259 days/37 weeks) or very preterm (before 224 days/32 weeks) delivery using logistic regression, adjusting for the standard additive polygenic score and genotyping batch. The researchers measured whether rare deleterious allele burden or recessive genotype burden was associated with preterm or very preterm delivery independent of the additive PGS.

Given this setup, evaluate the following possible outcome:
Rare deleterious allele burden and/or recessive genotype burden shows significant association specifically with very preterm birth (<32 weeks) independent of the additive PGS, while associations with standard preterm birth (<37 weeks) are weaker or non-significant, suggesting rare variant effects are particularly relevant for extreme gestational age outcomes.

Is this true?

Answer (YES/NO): NO